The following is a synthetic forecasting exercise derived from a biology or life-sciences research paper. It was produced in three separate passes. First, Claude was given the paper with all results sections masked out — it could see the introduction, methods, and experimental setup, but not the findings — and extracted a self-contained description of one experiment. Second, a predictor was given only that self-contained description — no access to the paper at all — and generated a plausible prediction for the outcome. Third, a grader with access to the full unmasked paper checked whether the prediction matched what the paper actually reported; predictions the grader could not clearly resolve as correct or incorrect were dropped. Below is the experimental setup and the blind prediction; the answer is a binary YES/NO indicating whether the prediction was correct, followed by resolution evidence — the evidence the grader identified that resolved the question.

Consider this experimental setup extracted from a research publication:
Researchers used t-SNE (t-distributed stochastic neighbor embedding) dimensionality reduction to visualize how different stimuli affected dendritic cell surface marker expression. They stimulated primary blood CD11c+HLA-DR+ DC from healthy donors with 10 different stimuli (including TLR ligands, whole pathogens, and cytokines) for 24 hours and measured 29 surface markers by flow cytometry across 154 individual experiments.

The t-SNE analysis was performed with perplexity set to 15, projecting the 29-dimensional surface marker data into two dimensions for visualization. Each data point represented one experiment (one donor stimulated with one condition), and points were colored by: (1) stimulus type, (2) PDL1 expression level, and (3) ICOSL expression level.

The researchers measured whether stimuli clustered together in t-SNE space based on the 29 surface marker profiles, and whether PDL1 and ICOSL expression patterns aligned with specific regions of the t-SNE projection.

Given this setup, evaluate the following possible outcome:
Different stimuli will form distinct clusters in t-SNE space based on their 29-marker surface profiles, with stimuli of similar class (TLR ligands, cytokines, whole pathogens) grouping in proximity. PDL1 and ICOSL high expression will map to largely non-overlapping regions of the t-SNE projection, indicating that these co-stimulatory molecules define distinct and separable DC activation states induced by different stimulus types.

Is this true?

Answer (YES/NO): NO